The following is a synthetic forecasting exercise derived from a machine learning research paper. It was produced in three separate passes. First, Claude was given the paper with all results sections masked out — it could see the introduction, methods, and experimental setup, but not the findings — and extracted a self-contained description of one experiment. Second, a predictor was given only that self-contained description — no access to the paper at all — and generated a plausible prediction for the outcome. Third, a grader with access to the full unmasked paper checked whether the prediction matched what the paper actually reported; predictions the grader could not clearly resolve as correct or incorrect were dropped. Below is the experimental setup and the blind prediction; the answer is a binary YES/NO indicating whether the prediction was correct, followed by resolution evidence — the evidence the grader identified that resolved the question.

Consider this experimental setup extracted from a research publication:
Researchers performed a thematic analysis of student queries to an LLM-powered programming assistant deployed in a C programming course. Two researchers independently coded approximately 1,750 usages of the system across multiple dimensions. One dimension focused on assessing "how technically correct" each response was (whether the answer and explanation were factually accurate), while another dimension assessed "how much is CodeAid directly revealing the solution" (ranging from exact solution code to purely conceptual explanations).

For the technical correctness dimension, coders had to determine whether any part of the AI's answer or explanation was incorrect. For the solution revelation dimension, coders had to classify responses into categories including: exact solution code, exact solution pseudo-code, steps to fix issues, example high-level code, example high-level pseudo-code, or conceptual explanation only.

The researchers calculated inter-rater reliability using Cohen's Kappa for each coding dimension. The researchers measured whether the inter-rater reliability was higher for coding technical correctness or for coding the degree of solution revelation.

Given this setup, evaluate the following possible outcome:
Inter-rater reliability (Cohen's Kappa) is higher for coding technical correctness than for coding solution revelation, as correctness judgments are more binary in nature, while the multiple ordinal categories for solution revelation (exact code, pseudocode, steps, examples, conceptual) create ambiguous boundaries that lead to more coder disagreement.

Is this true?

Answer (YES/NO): NO